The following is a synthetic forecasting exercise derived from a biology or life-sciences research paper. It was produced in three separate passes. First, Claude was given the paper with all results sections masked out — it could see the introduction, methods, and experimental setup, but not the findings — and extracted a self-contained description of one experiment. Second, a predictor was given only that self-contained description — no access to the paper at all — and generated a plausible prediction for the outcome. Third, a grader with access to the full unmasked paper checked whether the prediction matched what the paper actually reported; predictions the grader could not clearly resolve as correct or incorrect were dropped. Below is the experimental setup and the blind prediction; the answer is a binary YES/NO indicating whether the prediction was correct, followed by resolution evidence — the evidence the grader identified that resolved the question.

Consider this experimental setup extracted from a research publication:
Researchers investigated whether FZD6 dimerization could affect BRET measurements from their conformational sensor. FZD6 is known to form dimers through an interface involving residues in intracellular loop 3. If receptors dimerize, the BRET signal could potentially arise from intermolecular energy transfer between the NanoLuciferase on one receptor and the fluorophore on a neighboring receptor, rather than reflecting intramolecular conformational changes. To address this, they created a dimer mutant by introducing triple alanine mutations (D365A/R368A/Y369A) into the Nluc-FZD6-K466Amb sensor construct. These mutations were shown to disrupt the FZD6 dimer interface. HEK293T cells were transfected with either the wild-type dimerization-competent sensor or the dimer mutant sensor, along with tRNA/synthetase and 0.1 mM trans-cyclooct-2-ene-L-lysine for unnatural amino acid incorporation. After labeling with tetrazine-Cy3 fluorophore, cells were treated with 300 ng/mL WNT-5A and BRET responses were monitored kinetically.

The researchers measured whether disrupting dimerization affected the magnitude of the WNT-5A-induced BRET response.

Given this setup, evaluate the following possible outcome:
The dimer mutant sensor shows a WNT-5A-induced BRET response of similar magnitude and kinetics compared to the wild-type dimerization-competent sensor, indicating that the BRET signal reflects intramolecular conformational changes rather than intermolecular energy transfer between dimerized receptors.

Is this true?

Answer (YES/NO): NO